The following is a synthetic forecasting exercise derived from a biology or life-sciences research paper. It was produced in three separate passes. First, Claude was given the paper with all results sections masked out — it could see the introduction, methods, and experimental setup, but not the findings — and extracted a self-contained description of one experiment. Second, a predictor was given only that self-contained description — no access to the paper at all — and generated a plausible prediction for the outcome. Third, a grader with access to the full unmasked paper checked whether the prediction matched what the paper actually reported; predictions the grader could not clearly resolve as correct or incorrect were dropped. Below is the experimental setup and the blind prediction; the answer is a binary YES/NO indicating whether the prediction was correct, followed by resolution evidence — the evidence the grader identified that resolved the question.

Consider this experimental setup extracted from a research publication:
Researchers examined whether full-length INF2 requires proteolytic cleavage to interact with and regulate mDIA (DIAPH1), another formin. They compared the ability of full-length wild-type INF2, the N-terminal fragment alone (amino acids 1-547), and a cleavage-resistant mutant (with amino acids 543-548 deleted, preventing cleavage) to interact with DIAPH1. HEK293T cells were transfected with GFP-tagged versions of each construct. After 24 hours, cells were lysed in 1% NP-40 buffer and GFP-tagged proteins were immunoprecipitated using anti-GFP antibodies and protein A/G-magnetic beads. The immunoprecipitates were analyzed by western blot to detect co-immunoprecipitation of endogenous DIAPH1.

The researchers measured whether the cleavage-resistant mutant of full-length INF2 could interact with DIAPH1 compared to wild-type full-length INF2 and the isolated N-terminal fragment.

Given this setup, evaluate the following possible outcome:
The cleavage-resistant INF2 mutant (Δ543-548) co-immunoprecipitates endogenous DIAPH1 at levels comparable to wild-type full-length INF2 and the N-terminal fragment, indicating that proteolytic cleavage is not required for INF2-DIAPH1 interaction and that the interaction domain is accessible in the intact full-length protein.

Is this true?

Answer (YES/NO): NO